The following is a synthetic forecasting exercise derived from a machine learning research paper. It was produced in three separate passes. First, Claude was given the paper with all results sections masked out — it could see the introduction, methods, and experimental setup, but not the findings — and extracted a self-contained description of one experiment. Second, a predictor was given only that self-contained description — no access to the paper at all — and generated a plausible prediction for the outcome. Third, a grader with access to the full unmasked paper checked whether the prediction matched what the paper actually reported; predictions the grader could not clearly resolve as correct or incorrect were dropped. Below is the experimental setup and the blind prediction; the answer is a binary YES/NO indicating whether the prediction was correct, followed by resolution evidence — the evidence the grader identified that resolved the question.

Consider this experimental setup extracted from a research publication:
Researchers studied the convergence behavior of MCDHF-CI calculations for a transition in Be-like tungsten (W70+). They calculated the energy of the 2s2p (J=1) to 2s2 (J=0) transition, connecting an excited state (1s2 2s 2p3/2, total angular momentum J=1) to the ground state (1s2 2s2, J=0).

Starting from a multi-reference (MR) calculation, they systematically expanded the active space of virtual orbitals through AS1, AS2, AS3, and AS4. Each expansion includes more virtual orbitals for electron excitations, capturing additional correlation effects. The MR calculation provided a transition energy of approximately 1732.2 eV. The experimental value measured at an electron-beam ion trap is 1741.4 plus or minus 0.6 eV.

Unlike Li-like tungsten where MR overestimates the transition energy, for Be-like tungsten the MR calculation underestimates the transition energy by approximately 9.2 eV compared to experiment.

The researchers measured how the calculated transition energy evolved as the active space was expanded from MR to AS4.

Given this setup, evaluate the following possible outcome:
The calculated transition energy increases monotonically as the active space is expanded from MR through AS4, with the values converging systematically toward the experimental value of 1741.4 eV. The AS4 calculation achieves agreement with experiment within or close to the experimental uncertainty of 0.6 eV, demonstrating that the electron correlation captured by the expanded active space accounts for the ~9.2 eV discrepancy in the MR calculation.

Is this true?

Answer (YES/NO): NO